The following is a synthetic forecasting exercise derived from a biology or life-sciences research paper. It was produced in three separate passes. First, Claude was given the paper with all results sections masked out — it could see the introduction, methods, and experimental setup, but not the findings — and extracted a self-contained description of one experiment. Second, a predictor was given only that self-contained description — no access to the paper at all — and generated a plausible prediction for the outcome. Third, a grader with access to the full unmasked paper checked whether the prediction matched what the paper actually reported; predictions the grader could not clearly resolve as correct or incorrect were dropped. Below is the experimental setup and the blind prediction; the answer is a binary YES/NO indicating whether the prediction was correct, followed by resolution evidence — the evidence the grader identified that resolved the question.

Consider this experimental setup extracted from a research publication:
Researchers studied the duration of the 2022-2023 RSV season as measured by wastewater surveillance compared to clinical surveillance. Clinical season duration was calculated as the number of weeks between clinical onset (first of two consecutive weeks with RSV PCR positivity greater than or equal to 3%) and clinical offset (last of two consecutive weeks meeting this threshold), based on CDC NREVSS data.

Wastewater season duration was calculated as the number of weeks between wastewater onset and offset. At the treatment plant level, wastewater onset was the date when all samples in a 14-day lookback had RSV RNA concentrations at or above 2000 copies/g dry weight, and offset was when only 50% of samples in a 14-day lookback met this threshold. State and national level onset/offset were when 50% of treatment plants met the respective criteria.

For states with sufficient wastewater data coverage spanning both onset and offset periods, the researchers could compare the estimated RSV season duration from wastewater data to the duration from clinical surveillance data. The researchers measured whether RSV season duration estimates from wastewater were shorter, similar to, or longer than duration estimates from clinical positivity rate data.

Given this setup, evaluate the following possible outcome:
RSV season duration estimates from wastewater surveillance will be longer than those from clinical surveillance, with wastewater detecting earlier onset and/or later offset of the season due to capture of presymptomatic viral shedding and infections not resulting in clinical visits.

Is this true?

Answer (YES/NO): NO